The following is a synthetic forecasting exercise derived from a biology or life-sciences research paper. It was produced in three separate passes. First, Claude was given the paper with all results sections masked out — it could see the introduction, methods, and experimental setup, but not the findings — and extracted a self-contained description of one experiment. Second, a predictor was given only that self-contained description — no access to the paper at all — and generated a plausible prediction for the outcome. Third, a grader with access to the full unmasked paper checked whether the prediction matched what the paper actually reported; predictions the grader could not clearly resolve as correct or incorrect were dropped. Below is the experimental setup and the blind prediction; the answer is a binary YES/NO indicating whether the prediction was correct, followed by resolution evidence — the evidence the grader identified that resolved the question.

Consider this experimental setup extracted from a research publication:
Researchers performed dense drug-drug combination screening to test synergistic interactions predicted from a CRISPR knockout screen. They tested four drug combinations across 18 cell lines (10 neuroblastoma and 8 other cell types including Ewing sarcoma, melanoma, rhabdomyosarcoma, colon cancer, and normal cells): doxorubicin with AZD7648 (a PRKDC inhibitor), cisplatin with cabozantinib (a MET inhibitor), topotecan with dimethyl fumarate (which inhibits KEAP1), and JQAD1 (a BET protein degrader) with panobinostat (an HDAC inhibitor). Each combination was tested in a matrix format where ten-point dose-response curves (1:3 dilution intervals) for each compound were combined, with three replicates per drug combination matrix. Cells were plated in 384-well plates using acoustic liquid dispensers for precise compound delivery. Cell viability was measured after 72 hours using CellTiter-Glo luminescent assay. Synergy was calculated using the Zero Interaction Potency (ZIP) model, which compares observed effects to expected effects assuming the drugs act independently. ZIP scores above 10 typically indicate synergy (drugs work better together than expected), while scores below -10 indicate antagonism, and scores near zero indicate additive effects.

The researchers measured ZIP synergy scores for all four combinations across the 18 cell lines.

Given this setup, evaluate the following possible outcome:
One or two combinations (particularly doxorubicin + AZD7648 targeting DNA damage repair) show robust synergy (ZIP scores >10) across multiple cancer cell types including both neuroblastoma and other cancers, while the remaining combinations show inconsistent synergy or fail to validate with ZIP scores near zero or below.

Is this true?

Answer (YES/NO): NO